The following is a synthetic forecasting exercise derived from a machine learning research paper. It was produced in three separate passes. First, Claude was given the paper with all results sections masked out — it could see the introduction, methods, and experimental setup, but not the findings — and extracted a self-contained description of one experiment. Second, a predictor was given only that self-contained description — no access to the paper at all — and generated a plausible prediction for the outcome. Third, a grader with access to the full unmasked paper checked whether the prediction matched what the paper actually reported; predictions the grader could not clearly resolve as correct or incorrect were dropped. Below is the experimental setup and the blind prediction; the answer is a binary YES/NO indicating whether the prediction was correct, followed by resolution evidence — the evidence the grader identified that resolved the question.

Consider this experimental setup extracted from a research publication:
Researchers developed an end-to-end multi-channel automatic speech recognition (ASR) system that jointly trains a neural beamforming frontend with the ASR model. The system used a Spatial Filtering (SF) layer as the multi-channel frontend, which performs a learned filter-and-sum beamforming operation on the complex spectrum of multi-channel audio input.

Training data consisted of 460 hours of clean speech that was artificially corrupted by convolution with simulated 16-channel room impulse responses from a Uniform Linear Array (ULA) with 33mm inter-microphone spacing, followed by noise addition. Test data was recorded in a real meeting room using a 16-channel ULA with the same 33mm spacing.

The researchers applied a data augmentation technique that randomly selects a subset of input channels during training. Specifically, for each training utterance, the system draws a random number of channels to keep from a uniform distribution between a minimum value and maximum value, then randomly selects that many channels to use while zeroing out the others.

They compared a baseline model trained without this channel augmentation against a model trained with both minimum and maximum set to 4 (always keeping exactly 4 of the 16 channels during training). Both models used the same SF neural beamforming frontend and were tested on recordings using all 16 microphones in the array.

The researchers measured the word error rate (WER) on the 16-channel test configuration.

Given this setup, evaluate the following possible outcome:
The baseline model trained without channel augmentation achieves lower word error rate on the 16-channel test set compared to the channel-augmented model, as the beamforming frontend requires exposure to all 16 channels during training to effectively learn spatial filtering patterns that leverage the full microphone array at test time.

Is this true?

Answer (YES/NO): YES